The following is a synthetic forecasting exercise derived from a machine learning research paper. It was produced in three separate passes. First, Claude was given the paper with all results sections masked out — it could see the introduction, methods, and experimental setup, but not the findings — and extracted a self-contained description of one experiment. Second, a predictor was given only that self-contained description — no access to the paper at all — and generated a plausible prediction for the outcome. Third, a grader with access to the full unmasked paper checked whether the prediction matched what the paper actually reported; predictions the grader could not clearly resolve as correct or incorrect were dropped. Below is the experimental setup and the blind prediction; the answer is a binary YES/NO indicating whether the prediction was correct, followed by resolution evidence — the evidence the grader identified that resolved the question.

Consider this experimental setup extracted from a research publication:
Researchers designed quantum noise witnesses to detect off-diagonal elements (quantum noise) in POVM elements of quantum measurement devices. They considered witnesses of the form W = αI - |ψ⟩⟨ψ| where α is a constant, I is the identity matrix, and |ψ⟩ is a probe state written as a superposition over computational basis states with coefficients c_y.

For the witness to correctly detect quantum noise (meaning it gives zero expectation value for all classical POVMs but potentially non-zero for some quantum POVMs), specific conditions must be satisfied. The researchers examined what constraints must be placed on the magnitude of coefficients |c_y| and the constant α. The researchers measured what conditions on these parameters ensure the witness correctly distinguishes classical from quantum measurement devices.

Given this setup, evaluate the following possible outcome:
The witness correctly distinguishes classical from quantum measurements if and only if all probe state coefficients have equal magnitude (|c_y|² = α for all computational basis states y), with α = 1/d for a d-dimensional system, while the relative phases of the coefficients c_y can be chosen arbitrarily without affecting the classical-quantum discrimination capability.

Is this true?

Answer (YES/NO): YES